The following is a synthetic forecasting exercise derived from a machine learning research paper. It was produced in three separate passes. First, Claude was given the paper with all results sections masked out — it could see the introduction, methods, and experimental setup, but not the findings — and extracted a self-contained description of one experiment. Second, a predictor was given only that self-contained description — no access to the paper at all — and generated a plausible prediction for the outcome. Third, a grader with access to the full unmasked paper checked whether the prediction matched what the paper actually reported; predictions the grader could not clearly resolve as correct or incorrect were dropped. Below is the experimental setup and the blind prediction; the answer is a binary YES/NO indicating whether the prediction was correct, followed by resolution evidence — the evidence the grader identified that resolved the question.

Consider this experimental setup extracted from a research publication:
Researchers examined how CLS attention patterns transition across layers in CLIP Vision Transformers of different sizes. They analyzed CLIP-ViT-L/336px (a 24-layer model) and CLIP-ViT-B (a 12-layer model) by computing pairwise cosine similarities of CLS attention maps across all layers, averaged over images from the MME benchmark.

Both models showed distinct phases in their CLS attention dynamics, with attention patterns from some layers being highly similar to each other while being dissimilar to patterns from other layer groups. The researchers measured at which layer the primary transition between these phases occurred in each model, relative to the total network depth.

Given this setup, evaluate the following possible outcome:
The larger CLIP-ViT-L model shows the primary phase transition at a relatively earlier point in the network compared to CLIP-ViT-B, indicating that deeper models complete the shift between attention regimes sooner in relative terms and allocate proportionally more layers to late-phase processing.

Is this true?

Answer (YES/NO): NO